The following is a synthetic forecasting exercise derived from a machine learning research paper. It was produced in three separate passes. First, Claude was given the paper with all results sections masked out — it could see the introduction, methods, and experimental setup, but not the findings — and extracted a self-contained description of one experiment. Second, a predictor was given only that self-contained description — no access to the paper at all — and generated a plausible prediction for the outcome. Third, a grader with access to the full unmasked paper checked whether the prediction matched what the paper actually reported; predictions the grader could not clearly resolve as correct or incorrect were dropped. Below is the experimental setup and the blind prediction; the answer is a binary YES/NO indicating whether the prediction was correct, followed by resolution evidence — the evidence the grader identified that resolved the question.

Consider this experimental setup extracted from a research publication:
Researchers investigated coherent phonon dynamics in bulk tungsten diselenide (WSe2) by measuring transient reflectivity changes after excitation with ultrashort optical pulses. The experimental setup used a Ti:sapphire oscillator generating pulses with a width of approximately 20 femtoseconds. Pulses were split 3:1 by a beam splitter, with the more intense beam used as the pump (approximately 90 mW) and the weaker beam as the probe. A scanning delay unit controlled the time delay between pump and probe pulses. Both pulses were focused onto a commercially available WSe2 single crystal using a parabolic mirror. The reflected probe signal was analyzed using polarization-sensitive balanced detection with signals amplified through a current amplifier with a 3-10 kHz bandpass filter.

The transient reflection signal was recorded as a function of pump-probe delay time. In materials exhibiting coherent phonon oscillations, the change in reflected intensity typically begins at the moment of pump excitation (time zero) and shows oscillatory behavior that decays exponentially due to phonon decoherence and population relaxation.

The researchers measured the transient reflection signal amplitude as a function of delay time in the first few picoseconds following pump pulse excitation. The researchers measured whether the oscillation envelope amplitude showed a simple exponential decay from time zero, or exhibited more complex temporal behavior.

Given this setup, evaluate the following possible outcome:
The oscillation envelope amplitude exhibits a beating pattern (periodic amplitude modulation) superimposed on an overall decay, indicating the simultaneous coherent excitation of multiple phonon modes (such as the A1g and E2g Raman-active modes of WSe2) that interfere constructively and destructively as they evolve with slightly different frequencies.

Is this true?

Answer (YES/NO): NO